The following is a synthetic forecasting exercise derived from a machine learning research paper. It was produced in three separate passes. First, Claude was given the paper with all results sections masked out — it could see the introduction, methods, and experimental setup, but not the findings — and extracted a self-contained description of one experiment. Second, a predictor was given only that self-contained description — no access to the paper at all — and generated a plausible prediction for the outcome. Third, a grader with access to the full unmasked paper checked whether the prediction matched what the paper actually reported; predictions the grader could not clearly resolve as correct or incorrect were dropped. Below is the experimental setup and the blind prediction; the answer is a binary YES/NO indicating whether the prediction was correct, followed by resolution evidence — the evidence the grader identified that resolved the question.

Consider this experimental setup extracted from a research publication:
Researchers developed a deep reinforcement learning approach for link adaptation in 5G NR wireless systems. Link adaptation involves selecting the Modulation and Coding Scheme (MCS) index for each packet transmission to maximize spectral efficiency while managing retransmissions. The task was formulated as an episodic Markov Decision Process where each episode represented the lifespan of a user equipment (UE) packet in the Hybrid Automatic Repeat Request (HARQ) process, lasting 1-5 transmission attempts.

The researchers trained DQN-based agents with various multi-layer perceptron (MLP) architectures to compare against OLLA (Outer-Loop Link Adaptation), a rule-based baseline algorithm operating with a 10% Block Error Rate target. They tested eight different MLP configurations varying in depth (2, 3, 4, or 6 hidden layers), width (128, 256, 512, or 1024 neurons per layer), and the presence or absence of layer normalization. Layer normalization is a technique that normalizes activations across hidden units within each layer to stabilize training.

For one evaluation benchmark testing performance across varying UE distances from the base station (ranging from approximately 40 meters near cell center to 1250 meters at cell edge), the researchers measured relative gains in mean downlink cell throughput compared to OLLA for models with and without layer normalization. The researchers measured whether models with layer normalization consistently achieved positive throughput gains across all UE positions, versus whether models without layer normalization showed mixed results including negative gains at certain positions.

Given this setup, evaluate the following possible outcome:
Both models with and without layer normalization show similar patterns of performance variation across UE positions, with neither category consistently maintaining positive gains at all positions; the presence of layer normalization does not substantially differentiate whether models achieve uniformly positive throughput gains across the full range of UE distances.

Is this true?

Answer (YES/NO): NO